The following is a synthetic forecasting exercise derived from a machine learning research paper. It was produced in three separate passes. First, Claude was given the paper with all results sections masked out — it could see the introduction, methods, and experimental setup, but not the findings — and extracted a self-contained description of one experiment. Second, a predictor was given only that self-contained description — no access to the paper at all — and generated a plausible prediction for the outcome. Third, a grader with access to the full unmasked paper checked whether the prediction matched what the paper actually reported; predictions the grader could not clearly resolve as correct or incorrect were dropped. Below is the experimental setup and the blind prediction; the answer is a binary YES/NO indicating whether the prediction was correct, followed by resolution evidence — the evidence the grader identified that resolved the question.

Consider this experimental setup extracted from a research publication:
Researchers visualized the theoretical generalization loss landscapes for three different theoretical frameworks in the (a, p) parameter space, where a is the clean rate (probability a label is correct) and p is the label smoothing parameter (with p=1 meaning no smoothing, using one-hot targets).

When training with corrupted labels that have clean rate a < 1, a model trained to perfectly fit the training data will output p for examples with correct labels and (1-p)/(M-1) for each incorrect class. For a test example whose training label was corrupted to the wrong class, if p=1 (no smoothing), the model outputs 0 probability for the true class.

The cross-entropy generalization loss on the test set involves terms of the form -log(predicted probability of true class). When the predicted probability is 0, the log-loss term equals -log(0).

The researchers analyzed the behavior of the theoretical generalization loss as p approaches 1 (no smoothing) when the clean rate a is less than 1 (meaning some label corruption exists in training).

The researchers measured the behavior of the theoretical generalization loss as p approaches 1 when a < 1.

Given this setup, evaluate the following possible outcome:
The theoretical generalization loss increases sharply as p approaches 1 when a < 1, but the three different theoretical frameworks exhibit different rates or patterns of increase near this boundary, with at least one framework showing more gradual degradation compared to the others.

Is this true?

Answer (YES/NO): NO